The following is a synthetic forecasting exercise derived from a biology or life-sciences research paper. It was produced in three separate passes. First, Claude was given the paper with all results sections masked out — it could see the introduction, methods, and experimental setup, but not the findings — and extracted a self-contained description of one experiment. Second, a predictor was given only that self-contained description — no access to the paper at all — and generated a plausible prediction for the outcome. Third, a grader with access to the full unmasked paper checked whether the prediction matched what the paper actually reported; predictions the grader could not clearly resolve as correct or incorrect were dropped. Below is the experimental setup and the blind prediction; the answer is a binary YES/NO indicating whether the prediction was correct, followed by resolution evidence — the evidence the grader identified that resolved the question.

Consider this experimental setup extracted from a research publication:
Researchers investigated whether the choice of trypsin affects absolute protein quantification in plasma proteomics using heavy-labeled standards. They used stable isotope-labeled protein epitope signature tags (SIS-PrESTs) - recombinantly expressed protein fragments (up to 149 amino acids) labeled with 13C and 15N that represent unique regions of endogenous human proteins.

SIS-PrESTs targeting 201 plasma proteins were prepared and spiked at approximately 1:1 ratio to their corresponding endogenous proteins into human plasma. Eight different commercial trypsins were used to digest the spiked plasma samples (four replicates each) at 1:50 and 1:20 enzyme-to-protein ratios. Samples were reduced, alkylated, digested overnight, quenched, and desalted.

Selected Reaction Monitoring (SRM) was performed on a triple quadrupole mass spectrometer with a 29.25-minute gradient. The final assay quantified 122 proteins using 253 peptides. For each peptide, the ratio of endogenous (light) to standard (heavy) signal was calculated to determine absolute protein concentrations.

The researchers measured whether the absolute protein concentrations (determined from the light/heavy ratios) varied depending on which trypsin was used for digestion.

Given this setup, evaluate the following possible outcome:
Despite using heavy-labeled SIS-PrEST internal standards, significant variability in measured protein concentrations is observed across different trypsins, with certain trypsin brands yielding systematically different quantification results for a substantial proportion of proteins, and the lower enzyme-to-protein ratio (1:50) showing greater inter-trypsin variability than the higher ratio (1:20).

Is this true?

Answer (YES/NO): NO